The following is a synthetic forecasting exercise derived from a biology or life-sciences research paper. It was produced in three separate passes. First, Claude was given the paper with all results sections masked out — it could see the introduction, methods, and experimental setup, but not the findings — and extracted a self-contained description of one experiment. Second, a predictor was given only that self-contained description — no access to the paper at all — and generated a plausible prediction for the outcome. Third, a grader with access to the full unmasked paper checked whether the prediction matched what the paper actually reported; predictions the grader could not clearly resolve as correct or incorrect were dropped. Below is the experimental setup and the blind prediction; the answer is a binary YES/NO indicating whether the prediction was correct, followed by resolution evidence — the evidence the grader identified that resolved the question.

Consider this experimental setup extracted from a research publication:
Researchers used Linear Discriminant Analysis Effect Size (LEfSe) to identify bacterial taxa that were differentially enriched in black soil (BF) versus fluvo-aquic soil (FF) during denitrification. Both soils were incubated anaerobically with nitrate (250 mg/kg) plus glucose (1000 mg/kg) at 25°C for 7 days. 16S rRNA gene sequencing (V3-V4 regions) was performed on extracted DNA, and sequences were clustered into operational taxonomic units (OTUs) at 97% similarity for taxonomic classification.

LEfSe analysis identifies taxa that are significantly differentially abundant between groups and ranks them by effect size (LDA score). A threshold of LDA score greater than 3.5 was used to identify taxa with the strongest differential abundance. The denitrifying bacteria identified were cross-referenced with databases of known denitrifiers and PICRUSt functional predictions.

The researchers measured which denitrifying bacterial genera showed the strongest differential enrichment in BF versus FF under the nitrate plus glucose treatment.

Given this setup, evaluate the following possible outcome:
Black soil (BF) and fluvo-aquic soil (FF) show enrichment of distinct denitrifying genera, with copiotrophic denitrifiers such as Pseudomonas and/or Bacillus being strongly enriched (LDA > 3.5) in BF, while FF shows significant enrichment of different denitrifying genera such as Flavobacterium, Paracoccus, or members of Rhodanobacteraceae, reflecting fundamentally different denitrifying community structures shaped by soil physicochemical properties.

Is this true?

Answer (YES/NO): NO